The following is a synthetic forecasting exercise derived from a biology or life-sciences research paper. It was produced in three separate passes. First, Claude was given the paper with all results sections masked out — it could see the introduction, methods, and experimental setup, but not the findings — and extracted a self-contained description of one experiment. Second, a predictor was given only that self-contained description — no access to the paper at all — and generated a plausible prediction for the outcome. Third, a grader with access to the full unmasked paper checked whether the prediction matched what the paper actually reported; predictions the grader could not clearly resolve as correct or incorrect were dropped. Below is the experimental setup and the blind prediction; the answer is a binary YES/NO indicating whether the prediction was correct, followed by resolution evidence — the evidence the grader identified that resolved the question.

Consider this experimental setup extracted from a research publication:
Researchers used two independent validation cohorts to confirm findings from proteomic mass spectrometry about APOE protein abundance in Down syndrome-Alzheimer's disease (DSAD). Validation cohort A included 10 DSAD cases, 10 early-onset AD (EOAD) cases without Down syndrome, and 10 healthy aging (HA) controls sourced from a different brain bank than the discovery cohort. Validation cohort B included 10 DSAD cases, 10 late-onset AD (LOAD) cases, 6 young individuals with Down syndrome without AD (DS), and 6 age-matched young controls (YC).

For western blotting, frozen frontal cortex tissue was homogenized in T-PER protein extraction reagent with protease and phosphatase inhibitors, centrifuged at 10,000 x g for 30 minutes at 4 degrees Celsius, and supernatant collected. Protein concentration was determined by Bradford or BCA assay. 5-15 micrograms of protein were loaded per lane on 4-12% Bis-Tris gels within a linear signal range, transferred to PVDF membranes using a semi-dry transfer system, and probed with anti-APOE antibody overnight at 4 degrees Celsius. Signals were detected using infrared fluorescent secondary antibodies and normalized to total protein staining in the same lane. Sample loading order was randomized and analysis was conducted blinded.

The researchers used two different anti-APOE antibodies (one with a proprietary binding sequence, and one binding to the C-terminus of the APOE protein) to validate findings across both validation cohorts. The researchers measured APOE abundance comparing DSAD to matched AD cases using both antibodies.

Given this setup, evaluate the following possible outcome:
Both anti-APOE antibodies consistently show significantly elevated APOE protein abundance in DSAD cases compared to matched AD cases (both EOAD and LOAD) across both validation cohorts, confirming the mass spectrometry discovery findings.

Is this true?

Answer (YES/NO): YES